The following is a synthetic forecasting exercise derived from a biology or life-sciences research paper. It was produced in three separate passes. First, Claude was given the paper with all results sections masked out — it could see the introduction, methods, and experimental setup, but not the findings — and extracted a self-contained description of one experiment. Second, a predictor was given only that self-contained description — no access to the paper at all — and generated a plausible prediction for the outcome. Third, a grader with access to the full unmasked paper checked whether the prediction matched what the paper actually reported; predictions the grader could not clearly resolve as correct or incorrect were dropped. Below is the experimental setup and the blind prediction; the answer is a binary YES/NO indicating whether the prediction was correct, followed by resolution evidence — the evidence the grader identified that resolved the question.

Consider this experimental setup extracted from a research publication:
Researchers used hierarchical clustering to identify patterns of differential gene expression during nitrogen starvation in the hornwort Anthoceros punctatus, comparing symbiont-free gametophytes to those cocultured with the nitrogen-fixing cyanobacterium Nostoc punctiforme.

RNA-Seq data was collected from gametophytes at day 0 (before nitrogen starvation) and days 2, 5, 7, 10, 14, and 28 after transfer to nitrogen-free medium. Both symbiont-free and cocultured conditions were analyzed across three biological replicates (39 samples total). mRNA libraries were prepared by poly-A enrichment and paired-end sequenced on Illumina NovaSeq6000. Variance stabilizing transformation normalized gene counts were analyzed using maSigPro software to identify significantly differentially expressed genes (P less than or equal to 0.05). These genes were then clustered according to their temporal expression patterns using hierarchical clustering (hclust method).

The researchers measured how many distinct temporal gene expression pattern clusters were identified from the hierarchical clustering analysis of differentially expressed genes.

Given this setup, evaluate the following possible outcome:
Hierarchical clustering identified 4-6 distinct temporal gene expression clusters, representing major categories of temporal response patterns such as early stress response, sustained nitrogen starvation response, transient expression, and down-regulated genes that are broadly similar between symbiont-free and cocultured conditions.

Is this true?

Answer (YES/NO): NO